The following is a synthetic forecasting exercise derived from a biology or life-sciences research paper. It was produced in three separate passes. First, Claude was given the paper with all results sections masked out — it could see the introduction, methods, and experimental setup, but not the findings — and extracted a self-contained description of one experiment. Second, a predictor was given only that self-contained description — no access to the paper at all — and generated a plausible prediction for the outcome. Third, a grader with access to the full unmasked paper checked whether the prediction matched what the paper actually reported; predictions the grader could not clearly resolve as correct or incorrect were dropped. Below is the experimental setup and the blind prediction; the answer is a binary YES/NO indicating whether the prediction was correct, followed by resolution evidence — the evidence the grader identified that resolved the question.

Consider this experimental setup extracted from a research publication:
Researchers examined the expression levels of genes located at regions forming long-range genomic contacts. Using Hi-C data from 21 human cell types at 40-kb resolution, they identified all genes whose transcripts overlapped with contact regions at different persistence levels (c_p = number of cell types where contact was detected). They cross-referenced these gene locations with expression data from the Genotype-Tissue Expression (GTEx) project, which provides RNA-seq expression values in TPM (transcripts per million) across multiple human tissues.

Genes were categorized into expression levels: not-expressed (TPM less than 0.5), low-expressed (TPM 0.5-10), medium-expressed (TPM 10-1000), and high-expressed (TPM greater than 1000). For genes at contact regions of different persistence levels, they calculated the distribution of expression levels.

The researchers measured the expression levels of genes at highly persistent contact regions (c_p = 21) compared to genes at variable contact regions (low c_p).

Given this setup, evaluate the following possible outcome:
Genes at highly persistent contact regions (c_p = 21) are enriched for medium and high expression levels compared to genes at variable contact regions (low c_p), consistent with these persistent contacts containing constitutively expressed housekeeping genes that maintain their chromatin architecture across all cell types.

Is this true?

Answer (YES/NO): NO